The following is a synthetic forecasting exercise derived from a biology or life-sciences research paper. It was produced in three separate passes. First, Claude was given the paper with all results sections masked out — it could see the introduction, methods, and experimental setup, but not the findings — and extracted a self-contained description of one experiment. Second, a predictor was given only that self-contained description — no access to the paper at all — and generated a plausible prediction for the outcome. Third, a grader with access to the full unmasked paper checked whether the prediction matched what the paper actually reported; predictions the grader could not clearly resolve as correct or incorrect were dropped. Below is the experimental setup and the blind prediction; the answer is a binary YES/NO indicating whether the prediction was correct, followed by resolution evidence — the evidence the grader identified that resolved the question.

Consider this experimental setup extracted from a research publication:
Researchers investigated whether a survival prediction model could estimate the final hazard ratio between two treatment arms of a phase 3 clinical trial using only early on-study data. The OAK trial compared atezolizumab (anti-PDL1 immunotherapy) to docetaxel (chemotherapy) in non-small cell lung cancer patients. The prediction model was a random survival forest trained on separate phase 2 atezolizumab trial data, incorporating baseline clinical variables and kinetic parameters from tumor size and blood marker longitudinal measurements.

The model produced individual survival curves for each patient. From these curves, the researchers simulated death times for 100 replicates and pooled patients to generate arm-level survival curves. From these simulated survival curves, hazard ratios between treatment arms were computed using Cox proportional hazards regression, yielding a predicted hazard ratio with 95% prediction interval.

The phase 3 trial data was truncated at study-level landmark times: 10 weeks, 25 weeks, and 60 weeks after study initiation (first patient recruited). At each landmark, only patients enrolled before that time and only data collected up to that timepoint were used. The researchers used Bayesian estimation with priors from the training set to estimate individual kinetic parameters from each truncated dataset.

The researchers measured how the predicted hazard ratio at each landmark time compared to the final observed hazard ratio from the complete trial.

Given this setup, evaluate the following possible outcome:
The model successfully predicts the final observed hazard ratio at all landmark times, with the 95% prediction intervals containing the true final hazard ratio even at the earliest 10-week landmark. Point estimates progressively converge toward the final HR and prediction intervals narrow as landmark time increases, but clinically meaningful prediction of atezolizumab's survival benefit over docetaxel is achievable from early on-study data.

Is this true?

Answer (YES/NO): NO